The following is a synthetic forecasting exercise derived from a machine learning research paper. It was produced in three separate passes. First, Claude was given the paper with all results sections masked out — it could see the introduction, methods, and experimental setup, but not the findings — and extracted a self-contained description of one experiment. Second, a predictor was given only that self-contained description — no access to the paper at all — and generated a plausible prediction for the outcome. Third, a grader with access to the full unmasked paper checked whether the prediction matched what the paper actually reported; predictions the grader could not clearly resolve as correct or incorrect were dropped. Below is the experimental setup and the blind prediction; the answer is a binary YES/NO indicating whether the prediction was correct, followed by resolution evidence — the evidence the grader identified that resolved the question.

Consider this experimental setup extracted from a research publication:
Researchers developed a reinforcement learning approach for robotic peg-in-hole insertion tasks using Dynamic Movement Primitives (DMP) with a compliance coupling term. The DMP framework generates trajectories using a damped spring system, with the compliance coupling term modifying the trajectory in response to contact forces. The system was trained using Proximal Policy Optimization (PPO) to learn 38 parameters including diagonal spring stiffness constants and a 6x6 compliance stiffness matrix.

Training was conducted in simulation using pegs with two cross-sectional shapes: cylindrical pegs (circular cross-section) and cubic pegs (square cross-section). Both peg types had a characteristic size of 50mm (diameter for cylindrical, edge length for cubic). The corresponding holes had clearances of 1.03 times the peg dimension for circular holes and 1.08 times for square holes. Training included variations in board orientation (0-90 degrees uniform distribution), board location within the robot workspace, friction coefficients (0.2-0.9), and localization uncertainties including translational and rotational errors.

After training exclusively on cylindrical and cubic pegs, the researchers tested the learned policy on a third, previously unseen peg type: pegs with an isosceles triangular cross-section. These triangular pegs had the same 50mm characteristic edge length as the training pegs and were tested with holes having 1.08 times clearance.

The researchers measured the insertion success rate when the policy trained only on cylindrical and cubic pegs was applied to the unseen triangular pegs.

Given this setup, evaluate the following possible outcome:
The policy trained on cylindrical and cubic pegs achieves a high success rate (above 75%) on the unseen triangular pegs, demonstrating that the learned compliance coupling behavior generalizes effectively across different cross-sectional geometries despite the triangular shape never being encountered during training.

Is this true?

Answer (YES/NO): NO